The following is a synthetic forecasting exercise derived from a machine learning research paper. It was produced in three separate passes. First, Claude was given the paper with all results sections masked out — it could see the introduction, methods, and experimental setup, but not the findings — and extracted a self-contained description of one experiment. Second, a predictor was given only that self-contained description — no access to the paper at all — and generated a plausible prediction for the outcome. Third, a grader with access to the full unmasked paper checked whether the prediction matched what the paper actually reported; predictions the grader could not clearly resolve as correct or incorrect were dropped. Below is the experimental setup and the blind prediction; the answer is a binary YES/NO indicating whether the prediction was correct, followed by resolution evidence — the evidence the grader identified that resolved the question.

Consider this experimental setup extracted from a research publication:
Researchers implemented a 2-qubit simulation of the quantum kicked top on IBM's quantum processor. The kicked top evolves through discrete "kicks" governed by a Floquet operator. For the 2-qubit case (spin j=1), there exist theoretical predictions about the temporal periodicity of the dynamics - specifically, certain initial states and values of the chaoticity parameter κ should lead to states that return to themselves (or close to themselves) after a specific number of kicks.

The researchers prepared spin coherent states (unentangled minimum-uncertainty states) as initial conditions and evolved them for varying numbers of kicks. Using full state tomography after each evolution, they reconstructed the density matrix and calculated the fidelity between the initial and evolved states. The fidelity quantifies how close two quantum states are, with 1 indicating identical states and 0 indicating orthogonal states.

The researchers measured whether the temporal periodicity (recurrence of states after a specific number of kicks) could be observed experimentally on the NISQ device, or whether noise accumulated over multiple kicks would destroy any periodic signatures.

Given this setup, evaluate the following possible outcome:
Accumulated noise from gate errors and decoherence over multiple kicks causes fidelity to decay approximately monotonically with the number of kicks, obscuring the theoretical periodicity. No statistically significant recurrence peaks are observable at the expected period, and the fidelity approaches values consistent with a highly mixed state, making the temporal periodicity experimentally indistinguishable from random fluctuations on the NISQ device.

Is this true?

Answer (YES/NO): NO